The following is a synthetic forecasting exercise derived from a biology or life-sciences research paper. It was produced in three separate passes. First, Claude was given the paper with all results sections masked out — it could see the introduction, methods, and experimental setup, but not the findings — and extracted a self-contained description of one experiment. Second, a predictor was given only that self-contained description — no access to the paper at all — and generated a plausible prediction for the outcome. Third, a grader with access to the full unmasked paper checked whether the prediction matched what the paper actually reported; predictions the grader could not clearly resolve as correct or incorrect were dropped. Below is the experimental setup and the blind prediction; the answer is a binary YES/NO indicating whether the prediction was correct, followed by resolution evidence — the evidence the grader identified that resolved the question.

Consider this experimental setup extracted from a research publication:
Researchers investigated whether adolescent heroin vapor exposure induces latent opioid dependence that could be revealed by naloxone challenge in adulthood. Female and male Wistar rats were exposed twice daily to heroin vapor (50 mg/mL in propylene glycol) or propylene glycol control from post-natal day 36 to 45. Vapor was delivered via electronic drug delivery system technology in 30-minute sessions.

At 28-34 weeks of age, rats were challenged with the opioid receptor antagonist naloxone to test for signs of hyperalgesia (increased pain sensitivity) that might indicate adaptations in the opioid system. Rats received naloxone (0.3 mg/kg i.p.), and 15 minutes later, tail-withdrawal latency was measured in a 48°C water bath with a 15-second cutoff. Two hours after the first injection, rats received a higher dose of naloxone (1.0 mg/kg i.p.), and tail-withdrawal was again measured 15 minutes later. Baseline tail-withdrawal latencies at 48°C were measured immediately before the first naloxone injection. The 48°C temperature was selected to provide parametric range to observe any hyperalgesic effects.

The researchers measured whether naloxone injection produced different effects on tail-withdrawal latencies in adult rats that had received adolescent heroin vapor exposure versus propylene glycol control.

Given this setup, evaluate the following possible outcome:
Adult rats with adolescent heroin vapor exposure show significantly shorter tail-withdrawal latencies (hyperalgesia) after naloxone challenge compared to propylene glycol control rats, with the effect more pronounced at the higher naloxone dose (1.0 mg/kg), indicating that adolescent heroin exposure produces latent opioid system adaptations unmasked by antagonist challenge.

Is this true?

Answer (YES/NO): NO